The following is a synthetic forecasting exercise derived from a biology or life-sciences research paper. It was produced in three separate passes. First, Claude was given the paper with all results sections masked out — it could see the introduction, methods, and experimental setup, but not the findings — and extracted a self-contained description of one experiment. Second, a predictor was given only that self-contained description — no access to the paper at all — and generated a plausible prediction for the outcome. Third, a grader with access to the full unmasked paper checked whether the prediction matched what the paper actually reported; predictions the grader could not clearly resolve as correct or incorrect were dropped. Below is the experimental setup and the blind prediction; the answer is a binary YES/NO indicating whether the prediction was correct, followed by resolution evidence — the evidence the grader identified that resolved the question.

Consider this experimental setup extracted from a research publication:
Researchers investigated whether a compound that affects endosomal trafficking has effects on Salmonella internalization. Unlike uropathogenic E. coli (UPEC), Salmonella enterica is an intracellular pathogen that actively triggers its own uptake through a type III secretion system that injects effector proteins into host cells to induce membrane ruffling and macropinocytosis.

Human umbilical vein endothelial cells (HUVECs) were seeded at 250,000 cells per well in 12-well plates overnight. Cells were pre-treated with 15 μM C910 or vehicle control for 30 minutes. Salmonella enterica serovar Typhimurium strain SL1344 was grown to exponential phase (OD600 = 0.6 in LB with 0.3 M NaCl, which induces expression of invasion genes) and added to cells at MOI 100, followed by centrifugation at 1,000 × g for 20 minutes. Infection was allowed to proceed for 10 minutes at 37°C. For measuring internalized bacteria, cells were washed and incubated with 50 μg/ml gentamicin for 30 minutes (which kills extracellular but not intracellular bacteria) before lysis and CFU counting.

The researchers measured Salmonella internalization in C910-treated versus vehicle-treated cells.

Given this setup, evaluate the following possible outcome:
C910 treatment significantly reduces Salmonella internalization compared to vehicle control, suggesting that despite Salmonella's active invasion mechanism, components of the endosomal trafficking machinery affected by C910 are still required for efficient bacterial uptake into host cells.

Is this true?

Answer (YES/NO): NO